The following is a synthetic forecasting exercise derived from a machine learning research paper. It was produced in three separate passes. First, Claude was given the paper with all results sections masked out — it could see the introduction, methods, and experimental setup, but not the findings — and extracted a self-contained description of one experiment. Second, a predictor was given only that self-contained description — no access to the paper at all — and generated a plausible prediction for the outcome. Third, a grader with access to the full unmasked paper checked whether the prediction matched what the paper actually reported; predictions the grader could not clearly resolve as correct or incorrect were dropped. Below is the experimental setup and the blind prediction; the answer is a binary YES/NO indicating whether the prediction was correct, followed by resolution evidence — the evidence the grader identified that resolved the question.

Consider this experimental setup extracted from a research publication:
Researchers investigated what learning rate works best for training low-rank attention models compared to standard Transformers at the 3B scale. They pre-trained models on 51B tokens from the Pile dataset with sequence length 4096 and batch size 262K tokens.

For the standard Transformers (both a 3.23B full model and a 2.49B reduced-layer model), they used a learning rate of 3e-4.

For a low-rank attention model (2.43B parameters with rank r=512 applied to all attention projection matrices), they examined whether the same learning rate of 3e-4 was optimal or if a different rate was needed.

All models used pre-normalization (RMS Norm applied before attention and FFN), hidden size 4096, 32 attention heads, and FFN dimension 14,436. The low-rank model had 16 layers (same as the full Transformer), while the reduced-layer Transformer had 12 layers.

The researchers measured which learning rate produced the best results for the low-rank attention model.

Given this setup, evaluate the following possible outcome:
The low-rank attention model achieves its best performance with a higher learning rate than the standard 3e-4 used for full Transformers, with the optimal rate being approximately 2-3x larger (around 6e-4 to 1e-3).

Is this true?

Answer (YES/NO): YES